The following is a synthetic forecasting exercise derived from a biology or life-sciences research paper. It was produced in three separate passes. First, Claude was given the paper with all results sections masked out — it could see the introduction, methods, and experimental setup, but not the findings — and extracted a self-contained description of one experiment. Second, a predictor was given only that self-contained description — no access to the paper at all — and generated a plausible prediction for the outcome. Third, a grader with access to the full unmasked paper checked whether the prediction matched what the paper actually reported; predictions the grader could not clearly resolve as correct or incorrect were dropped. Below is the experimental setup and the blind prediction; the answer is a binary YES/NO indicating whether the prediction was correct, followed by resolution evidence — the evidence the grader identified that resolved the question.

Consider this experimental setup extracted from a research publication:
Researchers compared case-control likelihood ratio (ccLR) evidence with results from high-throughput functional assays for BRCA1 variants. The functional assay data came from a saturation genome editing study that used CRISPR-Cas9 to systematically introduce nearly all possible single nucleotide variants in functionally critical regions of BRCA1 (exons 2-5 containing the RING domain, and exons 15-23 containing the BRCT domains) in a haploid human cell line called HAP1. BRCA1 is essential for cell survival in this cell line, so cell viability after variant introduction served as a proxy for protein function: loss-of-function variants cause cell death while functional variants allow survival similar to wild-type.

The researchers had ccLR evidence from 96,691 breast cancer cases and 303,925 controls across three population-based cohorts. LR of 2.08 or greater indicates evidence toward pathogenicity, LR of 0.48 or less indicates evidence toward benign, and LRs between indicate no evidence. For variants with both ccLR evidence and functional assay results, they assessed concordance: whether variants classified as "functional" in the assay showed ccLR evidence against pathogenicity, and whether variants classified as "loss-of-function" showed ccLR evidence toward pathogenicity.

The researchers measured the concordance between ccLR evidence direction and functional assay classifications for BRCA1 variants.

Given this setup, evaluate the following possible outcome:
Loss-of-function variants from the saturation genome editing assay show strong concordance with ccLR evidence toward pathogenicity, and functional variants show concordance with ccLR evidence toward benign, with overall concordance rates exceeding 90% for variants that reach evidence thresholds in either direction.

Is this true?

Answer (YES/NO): NO